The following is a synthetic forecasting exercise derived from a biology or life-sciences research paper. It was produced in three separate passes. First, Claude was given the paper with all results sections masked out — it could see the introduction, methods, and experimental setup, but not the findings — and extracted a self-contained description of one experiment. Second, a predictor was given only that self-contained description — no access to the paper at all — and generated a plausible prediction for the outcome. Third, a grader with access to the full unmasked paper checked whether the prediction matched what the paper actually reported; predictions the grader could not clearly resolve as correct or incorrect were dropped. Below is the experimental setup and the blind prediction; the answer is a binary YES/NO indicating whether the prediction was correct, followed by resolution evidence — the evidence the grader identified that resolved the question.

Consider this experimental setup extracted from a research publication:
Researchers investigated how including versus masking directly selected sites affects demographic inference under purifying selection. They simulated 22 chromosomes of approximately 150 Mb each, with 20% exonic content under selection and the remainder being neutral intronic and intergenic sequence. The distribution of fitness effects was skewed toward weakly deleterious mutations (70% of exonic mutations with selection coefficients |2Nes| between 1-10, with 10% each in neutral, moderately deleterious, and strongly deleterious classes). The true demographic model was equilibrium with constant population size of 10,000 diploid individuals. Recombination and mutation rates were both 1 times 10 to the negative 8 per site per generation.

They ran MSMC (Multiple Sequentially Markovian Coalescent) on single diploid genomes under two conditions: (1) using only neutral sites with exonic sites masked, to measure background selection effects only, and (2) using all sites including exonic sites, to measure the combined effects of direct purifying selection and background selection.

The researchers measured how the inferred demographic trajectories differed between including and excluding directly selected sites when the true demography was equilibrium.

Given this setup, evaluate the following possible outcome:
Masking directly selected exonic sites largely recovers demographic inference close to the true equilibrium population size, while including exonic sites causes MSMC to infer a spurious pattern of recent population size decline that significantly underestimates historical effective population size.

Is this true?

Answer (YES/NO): NO